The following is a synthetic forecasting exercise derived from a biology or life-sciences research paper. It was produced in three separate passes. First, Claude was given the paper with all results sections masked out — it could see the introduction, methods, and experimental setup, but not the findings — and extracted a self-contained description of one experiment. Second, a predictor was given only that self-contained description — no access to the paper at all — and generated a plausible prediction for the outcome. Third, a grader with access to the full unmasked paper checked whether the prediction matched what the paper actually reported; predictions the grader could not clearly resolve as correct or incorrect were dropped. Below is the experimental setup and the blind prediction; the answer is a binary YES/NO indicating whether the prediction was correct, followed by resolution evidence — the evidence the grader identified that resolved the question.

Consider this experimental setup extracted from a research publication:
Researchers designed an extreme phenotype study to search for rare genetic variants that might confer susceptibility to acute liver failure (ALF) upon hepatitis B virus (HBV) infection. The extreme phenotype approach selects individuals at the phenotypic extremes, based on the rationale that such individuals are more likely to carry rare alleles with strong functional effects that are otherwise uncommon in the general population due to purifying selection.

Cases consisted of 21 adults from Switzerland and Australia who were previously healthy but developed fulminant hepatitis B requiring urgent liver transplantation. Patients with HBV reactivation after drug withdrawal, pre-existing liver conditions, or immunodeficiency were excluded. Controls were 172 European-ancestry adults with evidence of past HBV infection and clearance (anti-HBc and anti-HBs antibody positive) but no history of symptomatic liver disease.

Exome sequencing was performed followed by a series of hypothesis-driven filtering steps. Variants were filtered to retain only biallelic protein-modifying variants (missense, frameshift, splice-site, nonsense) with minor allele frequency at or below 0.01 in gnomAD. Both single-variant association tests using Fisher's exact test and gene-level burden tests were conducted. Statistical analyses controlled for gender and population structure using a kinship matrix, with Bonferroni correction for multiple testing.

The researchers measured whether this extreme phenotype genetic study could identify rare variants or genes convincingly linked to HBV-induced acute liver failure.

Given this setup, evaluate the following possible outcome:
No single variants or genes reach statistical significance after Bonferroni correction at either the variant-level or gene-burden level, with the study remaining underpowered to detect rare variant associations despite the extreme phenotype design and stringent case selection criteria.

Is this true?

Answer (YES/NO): YES